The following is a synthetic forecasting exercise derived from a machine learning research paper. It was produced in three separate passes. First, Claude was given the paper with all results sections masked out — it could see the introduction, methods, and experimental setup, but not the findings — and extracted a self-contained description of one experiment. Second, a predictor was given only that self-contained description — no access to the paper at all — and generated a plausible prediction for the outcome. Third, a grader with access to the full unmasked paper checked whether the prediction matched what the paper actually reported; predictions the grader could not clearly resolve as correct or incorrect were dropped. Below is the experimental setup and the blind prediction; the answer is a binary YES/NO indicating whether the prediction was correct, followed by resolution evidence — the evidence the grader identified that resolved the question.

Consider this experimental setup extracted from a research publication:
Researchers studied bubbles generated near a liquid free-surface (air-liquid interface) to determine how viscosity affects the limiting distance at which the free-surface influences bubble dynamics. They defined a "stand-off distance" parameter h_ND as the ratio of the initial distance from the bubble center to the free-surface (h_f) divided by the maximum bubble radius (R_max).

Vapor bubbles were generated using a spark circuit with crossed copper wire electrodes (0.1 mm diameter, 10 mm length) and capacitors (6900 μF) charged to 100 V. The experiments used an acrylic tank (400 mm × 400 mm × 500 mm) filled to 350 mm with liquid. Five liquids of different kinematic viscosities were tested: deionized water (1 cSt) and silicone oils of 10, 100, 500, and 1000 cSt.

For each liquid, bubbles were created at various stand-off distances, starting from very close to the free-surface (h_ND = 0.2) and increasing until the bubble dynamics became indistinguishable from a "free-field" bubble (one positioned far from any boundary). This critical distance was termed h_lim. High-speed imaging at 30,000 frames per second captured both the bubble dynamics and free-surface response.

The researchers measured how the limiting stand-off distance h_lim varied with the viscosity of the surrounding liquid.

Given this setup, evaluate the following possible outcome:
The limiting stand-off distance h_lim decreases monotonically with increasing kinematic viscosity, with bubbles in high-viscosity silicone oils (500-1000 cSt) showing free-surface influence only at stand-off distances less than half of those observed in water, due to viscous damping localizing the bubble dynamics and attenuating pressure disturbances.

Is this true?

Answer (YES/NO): YES